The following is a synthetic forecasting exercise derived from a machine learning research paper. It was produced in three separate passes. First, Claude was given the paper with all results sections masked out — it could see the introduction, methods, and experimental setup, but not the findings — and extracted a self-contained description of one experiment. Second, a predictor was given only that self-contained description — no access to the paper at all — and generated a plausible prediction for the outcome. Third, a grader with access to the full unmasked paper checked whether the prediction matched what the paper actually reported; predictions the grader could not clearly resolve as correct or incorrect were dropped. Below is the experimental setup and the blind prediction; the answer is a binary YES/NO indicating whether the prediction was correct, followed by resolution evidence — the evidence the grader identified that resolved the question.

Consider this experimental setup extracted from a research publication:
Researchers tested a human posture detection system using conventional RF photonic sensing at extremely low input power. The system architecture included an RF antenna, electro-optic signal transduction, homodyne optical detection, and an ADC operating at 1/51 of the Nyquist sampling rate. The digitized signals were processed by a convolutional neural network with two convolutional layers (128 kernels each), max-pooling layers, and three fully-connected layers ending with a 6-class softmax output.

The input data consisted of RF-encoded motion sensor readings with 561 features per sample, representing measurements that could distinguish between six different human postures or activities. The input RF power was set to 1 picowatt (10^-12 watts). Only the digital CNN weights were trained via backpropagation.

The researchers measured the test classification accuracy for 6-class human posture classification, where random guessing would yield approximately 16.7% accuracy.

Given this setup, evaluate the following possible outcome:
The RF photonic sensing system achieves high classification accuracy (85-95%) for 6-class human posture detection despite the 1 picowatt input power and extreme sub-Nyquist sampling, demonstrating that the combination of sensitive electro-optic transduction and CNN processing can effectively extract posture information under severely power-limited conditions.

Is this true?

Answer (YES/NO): NO